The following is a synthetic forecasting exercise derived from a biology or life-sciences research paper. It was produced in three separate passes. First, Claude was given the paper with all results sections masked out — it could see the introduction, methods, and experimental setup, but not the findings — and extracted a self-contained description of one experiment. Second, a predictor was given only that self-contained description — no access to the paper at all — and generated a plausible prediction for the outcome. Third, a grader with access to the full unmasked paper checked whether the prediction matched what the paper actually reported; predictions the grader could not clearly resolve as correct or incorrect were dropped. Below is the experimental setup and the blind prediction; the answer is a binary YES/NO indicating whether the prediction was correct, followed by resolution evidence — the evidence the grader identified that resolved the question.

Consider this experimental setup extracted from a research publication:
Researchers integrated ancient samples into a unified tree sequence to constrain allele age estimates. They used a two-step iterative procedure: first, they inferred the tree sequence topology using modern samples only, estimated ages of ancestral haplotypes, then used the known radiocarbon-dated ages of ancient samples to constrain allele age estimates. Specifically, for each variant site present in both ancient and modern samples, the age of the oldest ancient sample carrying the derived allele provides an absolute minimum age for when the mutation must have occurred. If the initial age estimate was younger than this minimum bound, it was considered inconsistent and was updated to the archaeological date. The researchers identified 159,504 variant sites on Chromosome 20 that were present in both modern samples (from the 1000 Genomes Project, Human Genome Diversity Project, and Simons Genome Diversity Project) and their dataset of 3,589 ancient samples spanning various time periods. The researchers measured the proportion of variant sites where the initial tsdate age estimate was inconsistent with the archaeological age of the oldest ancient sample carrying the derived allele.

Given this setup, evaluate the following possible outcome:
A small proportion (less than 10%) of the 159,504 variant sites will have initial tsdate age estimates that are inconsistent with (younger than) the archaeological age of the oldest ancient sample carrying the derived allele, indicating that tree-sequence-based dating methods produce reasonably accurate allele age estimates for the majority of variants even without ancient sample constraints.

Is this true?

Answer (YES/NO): NO